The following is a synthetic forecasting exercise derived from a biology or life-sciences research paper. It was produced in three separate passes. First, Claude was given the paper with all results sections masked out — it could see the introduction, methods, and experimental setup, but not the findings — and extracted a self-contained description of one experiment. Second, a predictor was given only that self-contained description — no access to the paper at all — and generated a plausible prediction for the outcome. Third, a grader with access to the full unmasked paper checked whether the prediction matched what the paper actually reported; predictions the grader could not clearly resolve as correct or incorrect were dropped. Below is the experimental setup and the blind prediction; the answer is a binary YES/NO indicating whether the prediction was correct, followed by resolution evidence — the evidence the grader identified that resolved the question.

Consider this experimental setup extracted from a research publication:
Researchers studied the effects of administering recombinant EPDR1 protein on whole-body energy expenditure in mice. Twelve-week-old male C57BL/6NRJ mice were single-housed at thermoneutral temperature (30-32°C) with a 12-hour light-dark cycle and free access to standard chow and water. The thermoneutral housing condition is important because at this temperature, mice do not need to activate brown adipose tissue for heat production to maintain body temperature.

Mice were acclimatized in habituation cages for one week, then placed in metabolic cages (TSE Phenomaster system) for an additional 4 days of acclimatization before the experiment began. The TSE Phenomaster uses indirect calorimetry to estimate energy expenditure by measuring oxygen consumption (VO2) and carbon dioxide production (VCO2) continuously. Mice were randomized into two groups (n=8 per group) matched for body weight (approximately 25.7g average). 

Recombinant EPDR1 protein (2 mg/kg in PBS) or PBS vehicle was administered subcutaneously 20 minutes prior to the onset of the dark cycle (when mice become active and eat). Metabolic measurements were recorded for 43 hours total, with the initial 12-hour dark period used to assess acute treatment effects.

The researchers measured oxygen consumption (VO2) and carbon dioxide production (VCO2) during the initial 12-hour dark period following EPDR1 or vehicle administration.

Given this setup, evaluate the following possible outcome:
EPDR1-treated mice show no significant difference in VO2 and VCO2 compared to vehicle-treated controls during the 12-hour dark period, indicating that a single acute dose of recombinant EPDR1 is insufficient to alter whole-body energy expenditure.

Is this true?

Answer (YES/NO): NO